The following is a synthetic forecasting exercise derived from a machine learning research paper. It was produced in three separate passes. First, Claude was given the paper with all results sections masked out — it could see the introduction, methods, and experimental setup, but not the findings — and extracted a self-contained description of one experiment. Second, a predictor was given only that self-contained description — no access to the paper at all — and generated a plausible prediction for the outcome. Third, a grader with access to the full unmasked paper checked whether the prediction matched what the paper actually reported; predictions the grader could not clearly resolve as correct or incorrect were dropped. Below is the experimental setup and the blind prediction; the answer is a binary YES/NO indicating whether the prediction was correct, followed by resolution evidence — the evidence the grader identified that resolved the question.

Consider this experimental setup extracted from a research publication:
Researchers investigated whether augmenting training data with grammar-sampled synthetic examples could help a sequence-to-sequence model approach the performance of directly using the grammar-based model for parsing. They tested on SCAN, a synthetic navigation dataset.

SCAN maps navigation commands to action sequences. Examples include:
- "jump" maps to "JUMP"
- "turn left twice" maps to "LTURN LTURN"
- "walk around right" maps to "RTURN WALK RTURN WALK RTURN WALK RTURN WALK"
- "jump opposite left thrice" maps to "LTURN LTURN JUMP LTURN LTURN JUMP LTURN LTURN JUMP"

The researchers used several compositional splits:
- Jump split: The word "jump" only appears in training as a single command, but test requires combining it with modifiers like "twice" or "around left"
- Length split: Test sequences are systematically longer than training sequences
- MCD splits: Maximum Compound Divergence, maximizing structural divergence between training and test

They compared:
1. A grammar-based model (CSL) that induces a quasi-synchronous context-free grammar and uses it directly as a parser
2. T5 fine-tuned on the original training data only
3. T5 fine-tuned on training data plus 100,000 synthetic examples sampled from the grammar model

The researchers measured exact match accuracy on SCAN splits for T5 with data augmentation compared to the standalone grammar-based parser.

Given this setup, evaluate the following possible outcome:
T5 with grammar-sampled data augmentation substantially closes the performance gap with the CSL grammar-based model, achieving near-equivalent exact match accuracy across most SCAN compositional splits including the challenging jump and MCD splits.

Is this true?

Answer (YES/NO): YES